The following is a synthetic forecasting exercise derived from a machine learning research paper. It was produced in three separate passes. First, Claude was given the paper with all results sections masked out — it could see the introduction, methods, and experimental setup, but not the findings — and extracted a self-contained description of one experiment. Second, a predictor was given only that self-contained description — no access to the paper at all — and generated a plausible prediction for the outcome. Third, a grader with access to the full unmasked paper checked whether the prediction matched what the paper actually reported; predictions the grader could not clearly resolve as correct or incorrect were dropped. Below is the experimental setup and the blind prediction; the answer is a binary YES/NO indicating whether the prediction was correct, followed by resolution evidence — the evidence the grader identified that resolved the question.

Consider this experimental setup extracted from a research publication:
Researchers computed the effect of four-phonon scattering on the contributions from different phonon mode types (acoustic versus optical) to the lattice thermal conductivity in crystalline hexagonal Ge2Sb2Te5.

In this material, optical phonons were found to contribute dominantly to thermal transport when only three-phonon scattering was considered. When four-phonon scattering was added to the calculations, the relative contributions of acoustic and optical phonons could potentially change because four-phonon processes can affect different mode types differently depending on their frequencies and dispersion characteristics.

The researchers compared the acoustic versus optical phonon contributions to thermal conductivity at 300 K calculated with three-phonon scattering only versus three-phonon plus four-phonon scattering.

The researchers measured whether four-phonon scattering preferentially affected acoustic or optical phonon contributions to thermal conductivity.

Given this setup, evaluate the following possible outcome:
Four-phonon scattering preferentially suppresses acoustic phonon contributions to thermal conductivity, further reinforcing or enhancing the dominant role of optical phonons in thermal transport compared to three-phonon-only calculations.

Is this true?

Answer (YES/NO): NO